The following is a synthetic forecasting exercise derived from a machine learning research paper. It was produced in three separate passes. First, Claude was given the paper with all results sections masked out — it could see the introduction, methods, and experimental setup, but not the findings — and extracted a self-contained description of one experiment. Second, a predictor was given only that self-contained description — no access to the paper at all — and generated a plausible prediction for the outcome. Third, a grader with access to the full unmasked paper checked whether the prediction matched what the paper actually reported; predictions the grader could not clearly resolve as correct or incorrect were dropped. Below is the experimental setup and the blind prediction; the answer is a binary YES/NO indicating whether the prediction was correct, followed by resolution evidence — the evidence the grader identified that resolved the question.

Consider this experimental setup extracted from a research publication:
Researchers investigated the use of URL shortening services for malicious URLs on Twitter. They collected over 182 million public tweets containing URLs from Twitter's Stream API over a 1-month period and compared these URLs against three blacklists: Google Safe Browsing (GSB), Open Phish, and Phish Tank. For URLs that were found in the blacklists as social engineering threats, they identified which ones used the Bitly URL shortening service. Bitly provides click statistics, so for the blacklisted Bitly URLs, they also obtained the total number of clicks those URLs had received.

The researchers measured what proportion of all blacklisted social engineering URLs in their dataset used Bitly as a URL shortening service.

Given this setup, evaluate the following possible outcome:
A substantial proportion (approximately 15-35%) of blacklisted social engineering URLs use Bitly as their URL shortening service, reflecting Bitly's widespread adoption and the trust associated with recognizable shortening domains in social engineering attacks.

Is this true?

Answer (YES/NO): NO